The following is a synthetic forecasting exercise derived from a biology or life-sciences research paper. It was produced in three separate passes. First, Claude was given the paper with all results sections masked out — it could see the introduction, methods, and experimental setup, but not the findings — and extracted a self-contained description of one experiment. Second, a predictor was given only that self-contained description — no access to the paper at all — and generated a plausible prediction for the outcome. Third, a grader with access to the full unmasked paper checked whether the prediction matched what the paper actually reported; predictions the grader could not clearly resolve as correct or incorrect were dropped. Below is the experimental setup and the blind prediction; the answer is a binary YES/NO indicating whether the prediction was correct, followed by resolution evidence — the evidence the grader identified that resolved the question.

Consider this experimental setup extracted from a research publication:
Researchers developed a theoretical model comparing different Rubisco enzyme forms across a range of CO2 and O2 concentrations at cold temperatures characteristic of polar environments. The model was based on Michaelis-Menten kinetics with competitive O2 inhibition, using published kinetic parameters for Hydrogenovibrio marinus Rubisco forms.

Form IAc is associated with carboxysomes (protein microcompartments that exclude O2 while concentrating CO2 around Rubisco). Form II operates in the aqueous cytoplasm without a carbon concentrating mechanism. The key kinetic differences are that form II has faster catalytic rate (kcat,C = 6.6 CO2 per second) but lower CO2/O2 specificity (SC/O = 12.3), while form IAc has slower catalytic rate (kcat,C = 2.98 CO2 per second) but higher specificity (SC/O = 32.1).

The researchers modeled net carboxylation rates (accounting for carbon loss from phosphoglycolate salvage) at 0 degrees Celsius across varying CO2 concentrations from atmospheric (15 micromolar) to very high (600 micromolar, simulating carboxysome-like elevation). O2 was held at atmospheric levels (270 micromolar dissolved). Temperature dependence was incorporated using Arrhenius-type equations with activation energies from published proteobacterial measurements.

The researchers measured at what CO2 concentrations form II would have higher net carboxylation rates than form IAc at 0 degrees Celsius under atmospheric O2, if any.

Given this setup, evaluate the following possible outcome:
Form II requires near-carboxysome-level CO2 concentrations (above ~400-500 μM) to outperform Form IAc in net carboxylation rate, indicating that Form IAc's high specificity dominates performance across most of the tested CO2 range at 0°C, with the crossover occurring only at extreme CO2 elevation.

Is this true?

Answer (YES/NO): NO